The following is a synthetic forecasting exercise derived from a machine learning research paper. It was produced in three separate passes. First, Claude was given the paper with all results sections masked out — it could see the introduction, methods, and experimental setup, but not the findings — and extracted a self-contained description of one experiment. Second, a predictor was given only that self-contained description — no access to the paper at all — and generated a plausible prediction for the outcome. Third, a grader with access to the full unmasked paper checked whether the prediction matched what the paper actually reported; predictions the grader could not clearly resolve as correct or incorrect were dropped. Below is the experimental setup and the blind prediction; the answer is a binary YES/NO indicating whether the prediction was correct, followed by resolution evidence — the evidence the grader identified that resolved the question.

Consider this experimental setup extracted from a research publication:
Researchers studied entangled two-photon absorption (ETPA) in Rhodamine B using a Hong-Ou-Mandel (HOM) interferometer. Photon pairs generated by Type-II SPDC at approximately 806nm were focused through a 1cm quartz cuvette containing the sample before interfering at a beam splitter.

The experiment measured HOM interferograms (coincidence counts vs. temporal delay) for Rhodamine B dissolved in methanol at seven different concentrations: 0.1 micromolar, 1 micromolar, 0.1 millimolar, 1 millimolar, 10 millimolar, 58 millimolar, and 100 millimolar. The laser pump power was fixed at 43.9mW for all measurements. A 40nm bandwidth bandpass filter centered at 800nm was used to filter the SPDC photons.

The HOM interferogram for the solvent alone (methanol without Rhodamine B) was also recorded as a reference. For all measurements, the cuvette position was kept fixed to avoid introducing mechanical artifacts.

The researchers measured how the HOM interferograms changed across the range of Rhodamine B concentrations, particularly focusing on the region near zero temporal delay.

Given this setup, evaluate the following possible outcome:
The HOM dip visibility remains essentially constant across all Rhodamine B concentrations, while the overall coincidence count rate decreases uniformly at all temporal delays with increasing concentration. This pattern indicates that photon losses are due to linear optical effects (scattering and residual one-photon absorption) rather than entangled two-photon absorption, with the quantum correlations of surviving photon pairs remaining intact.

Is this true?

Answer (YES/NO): NO